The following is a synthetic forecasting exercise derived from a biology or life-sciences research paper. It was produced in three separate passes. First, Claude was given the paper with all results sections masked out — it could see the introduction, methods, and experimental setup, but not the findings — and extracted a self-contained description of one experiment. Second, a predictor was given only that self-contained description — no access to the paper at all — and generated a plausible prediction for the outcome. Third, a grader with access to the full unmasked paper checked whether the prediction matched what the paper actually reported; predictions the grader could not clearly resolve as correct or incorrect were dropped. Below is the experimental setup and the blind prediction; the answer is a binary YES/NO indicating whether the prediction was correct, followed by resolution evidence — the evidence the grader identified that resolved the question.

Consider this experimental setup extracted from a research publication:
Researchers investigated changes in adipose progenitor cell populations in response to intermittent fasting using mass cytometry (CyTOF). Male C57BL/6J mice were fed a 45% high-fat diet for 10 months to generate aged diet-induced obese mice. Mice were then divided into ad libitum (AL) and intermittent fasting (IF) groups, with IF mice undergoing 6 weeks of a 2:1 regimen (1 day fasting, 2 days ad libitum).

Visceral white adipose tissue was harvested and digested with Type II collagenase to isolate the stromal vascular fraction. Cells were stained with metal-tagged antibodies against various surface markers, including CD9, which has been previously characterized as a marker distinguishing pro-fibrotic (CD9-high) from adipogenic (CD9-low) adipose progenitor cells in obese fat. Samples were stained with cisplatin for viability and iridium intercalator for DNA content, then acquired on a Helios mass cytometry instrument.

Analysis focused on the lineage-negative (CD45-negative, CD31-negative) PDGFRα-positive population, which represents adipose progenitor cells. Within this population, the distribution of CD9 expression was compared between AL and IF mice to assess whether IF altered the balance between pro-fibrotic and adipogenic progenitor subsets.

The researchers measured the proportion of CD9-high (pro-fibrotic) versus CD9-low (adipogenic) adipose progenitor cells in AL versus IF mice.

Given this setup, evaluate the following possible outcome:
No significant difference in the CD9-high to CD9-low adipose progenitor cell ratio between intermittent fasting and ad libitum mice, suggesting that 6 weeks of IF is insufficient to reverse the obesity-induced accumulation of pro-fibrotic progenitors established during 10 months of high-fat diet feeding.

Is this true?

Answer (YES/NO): NO